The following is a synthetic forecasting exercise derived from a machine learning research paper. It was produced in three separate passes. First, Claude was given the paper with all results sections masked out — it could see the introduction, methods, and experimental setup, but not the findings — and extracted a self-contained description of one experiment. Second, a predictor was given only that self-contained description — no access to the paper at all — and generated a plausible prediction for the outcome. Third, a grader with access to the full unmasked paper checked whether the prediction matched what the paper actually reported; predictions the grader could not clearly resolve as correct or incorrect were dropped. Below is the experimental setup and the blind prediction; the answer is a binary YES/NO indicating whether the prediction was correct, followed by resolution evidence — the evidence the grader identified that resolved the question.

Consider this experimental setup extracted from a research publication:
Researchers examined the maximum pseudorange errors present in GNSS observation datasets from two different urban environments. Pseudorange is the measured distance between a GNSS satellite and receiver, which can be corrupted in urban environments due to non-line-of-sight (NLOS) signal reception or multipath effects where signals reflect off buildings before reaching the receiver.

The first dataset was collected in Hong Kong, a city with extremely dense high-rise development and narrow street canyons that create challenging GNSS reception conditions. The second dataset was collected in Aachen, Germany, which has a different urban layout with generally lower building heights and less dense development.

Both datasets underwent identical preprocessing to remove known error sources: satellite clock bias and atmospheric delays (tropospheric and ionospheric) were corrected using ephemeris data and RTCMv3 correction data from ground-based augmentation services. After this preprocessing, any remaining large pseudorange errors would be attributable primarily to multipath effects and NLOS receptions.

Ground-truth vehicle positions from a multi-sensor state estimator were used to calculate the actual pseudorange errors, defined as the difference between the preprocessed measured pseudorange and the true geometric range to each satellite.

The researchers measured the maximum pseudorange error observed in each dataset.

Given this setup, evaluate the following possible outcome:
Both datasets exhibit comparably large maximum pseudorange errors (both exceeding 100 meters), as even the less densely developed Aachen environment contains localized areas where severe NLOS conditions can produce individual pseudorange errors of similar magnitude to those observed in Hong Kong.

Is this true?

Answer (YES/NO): YES